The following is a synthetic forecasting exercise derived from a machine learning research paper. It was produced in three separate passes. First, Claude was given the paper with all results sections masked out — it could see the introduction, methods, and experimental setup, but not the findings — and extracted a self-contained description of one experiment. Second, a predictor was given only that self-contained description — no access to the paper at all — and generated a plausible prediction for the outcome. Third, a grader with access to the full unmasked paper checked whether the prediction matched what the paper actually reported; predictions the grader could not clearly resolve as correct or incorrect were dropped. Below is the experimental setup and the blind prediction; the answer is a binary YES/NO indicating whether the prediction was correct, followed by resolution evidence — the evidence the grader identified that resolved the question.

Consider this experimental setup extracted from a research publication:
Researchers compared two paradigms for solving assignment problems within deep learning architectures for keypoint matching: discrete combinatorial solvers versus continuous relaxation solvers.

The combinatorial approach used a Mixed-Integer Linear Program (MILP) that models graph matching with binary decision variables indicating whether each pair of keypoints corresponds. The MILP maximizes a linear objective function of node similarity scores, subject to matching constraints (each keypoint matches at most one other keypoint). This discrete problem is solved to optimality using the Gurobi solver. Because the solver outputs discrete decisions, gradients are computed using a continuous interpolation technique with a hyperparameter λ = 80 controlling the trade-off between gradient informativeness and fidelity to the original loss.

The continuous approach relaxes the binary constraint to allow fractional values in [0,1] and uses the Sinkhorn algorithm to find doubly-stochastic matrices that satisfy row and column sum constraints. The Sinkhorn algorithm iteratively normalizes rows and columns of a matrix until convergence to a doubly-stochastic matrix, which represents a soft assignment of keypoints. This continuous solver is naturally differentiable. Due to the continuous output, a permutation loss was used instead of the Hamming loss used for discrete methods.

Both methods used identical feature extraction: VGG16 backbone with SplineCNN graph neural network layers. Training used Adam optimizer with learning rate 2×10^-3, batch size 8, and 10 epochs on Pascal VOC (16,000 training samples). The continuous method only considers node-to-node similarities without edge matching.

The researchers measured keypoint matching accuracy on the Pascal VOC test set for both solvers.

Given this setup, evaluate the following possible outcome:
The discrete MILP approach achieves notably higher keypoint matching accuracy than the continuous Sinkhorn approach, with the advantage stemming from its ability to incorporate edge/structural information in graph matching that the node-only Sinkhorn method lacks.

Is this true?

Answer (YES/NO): YES